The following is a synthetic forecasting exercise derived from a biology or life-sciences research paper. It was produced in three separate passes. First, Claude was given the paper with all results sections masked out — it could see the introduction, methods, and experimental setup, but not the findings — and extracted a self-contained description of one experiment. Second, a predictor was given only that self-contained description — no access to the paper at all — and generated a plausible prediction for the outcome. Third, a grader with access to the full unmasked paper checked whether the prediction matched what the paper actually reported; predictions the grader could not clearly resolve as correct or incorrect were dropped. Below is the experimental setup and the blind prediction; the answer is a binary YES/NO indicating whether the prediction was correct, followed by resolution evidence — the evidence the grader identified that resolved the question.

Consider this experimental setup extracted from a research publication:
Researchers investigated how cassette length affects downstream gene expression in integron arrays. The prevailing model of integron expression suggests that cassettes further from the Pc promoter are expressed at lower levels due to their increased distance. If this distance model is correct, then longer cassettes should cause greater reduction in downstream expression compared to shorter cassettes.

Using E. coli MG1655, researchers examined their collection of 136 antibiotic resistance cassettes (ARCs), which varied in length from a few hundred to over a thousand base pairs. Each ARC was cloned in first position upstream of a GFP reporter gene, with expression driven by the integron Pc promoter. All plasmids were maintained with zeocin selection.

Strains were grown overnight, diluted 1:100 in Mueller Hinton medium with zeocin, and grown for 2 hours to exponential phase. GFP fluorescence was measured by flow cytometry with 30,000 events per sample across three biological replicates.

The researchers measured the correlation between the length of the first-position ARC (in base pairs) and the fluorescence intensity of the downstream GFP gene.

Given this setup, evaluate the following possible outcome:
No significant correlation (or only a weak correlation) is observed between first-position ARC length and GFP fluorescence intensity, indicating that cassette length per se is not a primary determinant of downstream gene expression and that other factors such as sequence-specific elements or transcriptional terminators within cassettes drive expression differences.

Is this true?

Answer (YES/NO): YES